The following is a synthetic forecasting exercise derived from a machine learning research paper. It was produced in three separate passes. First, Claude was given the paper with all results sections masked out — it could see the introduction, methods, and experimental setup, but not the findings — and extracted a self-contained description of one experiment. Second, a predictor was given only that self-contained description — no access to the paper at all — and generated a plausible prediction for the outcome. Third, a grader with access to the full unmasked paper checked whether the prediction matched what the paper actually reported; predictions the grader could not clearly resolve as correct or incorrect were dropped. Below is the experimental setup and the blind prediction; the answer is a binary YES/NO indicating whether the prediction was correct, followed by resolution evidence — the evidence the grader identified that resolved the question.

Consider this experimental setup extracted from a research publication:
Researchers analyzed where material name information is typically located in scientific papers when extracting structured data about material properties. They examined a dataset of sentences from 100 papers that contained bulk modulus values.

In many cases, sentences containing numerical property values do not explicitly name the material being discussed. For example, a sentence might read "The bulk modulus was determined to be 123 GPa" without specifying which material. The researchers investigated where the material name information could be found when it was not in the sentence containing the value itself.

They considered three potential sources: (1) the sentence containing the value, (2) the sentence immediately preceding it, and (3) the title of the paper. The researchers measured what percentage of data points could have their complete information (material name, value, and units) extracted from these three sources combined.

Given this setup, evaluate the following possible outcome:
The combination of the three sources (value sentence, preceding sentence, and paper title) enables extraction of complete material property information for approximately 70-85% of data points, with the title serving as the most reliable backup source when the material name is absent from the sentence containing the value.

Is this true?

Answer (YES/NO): NO